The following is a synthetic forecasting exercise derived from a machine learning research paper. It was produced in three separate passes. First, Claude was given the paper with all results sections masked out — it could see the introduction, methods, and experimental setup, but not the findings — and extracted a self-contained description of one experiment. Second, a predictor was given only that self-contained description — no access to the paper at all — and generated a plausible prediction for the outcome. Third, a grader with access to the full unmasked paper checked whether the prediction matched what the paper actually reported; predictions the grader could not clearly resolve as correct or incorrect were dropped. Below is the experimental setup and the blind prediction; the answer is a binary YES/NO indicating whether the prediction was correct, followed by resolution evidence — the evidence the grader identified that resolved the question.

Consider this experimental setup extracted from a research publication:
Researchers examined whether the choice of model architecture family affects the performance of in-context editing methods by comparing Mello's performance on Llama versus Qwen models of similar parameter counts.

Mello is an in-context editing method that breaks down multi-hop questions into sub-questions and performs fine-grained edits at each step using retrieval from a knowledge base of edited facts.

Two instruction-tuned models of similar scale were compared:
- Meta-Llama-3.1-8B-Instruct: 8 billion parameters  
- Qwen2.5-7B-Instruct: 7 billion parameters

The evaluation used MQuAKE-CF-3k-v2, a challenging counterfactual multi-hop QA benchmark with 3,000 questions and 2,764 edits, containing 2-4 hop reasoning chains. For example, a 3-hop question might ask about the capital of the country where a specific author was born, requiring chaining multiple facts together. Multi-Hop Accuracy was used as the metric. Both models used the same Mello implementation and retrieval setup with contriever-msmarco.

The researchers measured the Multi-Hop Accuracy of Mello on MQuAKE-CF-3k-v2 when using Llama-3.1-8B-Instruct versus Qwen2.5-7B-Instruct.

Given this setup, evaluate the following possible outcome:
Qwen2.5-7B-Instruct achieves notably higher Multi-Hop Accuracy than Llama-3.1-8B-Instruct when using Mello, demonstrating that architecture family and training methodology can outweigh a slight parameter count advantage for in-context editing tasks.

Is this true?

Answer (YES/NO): NO